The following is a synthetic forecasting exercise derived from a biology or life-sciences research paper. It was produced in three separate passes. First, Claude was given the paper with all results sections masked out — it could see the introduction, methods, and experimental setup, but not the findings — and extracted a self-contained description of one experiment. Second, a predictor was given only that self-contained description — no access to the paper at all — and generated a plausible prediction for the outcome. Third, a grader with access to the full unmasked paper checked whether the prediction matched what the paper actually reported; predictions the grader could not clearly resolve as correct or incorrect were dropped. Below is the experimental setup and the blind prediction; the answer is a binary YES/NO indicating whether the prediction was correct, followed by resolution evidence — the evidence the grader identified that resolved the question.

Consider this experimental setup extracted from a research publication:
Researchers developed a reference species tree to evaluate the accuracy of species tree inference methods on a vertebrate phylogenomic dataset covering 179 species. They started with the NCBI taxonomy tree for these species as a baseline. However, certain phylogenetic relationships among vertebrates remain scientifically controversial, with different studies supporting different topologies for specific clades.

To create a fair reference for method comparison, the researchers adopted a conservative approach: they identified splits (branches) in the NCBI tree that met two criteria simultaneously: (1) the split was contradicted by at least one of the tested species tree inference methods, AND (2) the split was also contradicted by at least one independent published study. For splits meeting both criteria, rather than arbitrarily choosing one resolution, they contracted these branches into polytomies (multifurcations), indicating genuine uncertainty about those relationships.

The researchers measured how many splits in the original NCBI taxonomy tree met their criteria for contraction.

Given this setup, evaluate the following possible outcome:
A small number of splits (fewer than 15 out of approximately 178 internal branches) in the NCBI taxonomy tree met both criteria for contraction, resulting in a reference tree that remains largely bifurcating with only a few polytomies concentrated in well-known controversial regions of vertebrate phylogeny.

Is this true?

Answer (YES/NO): YES